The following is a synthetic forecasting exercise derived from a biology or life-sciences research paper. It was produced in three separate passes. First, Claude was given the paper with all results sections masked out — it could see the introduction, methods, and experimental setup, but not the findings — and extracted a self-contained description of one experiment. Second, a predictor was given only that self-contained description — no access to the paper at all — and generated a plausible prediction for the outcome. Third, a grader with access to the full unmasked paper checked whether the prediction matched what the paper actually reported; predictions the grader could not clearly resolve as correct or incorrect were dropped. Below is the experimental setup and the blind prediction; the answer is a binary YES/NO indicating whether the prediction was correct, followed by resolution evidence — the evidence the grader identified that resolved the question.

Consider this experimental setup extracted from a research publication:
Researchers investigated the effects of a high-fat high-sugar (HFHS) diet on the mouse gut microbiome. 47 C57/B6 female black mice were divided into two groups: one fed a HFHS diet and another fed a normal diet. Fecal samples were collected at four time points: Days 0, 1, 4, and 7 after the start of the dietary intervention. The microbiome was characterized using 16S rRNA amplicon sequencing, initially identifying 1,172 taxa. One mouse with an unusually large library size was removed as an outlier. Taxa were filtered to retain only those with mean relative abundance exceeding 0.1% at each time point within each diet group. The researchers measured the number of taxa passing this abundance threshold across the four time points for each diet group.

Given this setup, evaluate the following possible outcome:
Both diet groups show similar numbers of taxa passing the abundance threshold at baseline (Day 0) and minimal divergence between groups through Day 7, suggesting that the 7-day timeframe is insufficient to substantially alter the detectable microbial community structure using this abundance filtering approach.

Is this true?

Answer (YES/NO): NO